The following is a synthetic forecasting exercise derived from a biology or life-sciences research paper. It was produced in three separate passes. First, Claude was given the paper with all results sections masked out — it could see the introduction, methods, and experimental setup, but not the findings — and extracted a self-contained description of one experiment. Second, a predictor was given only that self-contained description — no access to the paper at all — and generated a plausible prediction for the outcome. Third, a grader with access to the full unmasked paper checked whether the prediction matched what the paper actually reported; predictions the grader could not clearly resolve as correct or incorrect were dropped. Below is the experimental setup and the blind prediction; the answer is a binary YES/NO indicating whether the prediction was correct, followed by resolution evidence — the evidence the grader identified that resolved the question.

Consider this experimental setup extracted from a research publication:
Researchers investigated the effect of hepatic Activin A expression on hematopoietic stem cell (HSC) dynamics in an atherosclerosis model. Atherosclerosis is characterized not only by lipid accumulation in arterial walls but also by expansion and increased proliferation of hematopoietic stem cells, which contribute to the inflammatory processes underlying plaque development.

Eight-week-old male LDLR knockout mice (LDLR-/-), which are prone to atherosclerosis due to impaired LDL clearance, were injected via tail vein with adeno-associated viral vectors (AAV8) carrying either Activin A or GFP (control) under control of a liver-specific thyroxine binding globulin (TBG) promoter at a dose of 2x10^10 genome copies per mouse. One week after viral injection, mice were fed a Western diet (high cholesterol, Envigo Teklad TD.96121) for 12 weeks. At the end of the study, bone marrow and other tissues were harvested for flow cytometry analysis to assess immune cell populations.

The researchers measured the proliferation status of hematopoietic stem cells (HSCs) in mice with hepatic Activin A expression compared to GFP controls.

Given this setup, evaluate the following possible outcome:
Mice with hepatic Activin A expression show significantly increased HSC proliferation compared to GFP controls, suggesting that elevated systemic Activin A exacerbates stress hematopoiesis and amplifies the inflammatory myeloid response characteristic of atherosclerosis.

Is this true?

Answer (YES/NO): NO